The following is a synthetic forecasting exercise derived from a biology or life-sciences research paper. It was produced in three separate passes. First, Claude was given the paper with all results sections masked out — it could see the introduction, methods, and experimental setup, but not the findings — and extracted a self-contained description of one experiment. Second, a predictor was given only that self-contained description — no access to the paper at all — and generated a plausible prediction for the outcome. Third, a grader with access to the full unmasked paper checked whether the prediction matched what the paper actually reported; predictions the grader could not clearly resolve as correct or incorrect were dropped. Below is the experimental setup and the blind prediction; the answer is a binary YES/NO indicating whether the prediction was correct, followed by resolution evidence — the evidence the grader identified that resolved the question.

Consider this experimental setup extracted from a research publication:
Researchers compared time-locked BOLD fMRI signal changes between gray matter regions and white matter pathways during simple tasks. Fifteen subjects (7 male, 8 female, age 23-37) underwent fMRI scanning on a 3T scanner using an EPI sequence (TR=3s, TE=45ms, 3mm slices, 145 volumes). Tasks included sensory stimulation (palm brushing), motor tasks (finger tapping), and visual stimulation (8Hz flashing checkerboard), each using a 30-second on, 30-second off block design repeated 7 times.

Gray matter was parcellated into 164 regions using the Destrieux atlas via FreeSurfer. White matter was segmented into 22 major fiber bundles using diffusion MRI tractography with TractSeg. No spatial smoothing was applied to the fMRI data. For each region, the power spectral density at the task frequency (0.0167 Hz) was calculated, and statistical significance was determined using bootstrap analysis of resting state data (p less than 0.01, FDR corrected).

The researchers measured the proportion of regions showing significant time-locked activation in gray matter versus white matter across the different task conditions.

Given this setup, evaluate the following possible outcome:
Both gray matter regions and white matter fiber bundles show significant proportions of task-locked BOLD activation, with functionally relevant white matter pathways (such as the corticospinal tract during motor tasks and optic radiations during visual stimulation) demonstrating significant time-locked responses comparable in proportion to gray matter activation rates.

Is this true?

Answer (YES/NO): YES